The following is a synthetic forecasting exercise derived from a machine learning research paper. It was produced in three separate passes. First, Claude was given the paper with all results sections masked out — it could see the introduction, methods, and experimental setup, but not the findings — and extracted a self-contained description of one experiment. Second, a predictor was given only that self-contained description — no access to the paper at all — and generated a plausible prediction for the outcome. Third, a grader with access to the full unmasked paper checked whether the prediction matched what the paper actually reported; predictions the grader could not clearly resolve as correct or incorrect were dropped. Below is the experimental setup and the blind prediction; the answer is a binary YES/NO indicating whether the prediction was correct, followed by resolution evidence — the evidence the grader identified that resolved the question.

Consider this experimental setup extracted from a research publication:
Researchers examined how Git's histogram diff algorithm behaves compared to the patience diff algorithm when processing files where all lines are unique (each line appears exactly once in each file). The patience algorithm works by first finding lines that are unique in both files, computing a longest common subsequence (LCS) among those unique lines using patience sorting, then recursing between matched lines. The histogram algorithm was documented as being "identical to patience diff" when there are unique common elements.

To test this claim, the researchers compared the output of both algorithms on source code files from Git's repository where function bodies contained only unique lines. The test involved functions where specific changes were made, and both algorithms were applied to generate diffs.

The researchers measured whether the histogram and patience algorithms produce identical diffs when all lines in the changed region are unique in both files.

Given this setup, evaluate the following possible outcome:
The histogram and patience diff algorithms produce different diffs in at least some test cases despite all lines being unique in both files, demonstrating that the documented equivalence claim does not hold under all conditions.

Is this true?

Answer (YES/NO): YES